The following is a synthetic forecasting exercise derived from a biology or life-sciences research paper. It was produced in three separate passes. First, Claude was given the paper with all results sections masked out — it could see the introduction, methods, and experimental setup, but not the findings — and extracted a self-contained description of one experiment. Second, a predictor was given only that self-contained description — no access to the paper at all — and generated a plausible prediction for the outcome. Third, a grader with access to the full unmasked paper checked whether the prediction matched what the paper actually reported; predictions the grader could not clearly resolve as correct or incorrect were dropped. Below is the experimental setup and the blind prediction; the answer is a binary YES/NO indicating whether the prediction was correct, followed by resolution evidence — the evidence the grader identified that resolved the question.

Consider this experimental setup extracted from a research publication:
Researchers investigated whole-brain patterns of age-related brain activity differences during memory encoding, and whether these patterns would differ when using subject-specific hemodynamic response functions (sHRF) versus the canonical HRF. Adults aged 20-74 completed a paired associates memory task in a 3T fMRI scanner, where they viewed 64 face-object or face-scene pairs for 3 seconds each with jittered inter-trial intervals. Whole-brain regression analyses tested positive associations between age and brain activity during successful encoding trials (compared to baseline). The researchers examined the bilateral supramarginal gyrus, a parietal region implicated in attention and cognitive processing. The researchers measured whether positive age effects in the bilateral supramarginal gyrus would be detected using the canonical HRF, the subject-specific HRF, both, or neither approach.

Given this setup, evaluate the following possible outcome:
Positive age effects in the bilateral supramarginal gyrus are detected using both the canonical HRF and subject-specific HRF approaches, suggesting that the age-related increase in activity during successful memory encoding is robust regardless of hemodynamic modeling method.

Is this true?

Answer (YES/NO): YES